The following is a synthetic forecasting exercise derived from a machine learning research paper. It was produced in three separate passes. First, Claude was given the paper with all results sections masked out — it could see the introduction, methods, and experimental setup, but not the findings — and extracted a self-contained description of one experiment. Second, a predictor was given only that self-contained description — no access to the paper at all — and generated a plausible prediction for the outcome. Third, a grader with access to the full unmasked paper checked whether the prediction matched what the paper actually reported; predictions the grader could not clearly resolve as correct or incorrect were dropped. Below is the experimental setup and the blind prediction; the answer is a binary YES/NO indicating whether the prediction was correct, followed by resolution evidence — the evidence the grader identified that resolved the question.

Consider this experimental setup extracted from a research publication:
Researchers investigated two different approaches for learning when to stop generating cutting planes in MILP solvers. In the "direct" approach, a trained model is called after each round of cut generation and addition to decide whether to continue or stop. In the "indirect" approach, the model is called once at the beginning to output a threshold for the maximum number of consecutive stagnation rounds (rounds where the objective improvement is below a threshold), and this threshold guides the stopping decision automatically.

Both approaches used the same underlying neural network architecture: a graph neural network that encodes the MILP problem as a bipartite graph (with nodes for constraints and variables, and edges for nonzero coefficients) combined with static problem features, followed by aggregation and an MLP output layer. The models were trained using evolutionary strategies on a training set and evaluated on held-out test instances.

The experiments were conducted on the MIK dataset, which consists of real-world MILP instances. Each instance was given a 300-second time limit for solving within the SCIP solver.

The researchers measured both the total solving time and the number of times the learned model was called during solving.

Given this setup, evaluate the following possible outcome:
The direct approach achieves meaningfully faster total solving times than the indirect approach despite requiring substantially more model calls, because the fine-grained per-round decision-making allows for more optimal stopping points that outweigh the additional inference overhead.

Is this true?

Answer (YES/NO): NO